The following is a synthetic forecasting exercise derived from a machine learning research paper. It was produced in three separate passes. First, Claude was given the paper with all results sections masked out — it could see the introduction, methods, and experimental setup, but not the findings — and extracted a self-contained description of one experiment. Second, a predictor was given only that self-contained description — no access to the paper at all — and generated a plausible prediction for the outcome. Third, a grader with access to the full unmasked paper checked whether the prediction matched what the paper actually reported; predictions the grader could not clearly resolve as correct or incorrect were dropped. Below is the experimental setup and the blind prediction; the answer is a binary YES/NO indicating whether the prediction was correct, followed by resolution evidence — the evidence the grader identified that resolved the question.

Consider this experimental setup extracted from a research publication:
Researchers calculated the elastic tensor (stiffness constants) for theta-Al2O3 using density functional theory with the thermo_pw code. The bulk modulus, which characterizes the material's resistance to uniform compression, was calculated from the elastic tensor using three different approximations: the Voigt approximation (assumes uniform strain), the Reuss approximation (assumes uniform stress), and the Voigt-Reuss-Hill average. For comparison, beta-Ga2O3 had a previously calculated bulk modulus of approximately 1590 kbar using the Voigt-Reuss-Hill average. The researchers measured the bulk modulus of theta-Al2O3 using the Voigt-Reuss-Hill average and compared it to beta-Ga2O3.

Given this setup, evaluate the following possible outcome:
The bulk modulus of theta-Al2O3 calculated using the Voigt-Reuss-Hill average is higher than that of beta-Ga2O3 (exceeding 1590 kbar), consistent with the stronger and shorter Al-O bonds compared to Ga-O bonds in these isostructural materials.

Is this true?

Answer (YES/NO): YES